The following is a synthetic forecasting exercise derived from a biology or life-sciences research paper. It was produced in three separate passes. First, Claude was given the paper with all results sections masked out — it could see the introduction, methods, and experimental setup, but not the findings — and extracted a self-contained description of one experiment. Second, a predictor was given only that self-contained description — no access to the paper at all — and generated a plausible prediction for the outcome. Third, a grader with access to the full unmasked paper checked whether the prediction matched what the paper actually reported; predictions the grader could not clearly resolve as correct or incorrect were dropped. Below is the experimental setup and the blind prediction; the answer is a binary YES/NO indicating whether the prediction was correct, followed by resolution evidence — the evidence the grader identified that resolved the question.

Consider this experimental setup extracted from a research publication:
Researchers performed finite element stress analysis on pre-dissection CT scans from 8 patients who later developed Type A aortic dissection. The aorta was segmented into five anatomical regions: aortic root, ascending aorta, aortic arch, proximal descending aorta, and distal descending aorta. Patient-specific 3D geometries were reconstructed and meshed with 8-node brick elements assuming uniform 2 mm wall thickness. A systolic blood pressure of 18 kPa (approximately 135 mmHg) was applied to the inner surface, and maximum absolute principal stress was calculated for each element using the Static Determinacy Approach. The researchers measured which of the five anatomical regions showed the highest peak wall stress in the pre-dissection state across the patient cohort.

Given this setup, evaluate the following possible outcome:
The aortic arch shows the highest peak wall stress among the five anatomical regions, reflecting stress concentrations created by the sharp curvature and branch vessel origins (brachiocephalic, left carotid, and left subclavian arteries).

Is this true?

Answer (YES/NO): YES